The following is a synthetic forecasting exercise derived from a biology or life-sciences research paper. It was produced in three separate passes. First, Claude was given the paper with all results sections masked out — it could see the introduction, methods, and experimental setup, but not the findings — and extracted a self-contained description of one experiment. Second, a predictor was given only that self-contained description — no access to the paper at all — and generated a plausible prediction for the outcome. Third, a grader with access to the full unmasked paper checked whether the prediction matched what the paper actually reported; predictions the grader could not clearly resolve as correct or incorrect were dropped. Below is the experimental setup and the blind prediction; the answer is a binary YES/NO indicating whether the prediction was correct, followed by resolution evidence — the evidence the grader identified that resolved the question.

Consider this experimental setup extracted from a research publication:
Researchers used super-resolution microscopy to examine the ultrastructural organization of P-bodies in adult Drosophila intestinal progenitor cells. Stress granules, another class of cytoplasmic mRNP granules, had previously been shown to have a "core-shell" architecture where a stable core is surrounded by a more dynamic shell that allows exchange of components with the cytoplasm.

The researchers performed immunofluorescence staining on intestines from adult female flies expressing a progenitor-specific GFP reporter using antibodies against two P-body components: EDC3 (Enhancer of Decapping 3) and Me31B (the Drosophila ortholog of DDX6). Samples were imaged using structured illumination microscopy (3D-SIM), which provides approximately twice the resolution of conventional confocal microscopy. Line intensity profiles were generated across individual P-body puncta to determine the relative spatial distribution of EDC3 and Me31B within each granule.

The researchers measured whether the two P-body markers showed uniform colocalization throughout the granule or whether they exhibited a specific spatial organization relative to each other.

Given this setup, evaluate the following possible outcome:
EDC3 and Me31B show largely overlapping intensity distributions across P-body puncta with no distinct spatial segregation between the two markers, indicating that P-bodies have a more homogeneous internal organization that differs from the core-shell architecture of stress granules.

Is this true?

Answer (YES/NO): NO